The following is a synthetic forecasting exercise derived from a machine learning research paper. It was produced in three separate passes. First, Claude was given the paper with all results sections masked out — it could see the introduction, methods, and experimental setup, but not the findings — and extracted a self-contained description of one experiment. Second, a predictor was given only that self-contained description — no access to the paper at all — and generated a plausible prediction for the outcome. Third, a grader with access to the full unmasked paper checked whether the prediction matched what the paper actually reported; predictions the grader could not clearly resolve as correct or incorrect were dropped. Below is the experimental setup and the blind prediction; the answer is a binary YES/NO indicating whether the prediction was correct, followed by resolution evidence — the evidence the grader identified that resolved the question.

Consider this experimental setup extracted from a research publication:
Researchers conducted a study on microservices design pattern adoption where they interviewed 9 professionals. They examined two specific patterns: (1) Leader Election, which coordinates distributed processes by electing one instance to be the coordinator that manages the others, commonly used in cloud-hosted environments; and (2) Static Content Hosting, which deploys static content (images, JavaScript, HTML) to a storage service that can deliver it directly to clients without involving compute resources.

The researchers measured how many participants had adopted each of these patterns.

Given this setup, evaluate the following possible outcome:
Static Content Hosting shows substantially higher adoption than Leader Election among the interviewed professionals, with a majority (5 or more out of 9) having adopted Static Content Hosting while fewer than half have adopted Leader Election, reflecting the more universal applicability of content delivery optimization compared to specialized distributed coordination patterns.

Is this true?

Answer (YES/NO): YES